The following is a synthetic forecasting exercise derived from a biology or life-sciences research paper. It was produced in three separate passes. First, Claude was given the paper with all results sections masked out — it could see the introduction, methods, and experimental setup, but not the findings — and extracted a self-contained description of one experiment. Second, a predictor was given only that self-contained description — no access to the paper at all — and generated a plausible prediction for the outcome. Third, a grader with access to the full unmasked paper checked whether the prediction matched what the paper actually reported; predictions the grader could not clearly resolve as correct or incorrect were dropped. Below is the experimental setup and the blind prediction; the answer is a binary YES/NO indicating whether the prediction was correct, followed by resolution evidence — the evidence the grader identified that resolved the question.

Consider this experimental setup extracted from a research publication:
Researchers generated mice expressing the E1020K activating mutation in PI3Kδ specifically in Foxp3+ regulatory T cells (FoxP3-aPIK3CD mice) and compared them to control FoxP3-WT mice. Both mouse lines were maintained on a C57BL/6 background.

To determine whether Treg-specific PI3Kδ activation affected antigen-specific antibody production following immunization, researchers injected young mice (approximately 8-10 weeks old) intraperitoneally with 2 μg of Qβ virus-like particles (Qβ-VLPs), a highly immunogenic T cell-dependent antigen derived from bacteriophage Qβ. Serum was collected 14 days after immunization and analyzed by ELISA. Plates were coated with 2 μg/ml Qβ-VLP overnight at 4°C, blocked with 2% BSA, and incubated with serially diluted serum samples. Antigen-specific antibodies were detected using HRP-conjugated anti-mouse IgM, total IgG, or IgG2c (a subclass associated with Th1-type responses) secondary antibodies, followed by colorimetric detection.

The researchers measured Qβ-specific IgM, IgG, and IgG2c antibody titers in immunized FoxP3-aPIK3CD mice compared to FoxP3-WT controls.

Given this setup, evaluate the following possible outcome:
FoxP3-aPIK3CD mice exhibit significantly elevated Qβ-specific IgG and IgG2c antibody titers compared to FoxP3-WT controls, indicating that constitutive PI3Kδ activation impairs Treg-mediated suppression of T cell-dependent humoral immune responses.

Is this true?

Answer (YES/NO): NO